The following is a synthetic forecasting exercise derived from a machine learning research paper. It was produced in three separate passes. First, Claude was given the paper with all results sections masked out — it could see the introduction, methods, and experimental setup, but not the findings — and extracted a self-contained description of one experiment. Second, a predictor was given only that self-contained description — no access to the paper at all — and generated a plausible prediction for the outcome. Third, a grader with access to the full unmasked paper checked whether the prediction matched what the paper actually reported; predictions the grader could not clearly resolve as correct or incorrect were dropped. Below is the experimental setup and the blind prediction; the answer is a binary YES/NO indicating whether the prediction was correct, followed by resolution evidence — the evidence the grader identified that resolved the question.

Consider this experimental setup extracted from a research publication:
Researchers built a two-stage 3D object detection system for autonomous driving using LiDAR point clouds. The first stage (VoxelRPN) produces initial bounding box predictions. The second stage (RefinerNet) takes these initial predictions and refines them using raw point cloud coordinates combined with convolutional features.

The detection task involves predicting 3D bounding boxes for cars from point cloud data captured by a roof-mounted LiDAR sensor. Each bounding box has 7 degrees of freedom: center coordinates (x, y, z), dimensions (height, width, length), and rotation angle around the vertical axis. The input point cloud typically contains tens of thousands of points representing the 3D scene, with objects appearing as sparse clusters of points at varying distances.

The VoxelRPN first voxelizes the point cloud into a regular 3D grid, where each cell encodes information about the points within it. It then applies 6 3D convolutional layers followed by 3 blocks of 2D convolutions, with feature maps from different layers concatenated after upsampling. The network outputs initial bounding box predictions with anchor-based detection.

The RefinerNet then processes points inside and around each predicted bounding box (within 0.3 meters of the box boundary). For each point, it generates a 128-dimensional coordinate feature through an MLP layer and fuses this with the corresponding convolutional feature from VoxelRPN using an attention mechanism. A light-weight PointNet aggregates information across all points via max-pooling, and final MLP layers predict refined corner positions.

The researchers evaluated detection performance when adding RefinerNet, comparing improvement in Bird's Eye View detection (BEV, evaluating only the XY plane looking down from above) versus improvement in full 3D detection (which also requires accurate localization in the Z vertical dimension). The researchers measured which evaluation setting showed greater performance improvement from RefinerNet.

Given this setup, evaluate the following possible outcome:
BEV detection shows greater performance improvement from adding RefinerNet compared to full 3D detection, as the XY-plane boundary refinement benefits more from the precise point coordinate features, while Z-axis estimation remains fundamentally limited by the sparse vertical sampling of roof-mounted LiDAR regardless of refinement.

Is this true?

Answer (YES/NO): NO